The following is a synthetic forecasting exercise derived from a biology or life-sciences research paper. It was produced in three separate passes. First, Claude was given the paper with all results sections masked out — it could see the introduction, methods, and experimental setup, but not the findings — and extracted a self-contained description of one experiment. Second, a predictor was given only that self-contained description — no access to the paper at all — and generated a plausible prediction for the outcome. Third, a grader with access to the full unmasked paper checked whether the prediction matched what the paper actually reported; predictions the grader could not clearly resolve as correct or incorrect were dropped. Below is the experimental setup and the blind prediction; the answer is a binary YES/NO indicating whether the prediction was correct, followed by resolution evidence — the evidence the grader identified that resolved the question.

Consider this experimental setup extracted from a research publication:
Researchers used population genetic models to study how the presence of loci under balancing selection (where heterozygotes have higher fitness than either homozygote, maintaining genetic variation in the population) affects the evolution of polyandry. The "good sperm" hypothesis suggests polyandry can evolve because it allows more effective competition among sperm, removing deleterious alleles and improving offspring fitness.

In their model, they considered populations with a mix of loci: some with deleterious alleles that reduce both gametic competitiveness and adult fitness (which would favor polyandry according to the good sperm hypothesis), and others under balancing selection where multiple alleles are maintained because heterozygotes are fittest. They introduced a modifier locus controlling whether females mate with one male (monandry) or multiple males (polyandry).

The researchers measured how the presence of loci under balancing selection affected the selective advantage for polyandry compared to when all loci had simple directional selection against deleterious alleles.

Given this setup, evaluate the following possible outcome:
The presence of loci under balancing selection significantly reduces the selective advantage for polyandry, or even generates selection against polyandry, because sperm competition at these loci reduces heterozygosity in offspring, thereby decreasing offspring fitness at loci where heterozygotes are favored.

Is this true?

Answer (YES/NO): YES